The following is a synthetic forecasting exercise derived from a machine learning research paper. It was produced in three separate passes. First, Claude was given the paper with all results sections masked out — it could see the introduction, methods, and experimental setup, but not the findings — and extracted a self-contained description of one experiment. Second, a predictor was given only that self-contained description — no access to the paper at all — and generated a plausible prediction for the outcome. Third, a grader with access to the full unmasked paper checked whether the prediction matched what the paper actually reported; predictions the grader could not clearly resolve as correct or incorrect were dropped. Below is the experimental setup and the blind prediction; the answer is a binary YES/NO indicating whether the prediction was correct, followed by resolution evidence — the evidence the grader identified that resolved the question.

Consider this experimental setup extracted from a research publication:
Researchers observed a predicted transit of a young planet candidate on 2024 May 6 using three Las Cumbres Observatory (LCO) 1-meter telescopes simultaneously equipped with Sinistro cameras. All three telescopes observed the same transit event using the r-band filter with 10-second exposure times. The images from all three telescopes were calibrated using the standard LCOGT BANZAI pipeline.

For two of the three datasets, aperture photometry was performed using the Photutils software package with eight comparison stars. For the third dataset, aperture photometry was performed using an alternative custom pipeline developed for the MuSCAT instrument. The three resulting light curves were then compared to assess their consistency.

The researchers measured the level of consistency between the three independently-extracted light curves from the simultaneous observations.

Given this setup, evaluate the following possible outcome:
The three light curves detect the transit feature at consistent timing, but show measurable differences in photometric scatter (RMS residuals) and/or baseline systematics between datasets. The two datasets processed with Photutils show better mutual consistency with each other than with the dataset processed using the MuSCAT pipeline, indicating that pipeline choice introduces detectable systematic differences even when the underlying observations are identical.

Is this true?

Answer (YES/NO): NO